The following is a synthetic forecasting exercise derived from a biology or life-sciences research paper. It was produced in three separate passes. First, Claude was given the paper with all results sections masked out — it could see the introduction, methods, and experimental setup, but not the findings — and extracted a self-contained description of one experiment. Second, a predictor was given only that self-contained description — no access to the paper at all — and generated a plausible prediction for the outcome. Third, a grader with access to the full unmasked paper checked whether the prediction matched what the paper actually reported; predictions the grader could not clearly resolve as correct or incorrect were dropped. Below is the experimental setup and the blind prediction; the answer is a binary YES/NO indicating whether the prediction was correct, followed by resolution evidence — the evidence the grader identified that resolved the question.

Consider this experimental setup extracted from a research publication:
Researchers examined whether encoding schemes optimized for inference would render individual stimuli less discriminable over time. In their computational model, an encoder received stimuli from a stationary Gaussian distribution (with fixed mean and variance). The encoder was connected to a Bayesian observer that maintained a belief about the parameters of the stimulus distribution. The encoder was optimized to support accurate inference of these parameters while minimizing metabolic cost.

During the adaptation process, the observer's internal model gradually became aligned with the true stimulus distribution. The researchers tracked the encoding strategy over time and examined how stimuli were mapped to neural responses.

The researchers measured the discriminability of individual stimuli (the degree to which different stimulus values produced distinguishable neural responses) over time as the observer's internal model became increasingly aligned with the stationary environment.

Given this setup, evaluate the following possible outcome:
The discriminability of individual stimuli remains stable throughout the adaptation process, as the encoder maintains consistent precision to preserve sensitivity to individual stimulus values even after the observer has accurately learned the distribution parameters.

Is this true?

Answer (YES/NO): NO